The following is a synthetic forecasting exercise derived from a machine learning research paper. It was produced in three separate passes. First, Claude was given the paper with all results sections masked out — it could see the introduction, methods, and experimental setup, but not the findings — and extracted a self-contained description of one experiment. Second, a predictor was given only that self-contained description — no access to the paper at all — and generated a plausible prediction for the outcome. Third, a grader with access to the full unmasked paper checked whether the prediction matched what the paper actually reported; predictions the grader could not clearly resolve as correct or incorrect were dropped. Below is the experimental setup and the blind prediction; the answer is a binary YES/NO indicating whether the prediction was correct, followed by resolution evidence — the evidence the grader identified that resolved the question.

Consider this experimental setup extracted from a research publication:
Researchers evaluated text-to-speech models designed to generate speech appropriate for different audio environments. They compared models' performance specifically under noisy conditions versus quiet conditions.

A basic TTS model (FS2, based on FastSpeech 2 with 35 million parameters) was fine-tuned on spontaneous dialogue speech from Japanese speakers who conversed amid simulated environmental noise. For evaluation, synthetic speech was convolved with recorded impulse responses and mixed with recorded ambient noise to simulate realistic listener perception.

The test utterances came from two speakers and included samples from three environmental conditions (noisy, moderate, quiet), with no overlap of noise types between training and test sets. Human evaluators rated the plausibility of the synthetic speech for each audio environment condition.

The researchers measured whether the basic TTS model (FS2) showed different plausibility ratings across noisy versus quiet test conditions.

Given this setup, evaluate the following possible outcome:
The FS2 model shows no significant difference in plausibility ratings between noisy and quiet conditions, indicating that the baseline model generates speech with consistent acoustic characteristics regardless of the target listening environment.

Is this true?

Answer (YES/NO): NO